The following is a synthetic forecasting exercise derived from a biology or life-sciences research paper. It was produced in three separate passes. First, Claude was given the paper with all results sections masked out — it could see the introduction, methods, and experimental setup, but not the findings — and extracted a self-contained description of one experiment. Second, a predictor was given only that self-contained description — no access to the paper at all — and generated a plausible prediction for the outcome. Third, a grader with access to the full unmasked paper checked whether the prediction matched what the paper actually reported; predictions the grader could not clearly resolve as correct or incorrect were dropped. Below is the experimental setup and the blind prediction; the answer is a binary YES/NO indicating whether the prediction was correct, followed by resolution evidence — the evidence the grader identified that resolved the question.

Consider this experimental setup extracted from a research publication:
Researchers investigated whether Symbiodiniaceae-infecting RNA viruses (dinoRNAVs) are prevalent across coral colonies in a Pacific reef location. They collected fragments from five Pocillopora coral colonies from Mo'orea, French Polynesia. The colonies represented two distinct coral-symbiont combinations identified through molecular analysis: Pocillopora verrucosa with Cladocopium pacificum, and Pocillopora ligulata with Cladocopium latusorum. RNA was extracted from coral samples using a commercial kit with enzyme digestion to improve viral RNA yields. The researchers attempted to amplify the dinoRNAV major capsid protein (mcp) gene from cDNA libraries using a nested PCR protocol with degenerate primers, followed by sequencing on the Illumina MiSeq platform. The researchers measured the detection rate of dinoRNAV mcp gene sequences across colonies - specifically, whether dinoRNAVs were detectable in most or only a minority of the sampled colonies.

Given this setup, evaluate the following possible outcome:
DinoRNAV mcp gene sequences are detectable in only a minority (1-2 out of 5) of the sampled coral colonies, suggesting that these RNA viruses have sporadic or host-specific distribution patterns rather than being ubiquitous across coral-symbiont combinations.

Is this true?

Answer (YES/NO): NO